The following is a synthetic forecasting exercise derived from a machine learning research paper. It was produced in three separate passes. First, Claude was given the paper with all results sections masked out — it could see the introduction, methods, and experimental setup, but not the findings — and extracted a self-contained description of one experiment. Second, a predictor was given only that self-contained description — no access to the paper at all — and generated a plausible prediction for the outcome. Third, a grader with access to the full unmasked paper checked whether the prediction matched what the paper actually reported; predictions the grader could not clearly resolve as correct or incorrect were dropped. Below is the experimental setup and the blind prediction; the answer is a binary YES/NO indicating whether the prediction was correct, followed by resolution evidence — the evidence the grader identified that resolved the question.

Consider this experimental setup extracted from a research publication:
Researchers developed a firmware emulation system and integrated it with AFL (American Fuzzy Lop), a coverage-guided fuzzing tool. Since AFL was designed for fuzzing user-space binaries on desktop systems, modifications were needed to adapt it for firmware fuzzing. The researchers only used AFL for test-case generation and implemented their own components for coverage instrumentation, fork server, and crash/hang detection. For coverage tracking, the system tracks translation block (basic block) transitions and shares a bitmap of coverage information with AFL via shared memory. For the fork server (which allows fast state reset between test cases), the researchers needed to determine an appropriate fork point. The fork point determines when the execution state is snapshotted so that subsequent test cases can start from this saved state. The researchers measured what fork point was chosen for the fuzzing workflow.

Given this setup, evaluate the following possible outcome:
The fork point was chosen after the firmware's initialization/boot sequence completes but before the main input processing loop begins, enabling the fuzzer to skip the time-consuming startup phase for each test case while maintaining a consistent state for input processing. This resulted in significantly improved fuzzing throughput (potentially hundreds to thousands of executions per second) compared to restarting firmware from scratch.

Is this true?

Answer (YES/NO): NO